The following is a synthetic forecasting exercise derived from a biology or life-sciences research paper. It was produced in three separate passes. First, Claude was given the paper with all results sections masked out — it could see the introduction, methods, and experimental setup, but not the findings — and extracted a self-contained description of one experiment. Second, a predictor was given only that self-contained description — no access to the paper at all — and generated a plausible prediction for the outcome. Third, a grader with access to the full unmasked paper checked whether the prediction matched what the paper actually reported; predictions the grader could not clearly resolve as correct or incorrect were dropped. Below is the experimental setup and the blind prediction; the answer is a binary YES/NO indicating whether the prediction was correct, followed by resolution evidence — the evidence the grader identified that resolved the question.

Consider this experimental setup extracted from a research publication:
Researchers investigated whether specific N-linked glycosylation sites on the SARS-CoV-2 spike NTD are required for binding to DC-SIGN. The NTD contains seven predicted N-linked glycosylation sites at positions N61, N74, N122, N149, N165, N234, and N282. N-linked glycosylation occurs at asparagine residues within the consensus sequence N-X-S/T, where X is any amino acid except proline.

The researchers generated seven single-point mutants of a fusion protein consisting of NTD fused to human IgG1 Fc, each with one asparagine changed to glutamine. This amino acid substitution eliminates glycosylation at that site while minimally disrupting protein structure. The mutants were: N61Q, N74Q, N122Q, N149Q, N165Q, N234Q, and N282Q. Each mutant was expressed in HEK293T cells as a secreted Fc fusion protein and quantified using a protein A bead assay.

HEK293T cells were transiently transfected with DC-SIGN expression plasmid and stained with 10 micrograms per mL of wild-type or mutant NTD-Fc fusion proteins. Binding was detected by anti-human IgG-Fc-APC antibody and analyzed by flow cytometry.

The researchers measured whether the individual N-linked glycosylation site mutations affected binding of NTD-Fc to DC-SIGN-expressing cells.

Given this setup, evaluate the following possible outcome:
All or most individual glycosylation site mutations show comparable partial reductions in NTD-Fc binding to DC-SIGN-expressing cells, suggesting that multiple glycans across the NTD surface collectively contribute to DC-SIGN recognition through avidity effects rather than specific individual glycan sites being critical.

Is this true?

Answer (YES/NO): NO